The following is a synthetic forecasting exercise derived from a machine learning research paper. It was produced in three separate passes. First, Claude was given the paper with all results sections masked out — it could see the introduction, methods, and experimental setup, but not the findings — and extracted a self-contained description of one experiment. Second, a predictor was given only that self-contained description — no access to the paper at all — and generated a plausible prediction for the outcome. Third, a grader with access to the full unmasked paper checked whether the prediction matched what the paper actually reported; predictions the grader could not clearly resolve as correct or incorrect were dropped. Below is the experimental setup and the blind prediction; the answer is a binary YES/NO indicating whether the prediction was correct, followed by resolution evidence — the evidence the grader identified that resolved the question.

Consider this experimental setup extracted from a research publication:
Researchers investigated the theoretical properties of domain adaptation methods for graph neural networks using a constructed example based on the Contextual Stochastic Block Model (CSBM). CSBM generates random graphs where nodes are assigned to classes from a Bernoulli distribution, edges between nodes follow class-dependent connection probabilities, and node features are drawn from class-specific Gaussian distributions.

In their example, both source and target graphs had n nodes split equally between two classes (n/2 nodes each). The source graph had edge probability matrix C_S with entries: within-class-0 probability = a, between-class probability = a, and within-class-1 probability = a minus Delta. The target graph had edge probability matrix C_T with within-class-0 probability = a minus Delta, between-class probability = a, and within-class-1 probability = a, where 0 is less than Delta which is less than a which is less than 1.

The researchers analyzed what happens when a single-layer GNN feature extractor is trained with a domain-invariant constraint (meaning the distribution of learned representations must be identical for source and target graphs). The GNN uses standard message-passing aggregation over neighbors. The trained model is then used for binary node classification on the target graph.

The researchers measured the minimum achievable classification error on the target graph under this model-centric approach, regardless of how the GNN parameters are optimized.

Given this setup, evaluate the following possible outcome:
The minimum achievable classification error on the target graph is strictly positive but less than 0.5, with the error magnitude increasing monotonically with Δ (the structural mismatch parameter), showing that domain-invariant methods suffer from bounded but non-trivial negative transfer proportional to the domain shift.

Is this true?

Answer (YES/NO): NO